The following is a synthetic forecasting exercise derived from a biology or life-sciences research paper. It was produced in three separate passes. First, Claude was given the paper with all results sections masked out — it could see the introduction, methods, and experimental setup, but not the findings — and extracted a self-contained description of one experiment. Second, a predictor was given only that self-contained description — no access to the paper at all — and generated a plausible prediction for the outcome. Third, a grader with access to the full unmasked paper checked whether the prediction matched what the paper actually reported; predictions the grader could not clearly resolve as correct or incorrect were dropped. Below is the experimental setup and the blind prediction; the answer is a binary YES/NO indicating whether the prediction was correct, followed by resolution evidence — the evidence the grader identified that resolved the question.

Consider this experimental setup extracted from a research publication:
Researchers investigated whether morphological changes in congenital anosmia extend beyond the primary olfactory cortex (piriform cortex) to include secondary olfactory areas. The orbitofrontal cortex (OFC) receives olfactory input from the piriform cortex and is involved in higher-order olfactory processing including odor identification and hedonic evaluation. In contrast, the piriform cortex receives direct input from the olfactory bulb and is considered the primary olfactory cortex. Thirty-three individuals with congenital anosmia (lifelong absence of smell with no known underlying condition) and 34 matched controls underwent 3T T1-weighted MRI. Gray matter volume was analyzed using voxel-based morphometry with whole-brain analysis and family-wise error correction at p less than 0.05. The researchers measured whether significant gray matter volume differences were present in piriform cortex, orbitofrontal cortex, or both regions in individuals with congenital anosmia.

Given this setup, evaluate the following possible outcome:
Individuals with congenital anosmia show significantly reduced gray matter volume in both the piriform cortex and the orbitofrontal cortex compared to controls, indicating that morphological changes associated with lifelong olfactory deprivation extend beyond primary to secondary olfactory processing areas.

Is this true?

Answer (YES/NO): NO